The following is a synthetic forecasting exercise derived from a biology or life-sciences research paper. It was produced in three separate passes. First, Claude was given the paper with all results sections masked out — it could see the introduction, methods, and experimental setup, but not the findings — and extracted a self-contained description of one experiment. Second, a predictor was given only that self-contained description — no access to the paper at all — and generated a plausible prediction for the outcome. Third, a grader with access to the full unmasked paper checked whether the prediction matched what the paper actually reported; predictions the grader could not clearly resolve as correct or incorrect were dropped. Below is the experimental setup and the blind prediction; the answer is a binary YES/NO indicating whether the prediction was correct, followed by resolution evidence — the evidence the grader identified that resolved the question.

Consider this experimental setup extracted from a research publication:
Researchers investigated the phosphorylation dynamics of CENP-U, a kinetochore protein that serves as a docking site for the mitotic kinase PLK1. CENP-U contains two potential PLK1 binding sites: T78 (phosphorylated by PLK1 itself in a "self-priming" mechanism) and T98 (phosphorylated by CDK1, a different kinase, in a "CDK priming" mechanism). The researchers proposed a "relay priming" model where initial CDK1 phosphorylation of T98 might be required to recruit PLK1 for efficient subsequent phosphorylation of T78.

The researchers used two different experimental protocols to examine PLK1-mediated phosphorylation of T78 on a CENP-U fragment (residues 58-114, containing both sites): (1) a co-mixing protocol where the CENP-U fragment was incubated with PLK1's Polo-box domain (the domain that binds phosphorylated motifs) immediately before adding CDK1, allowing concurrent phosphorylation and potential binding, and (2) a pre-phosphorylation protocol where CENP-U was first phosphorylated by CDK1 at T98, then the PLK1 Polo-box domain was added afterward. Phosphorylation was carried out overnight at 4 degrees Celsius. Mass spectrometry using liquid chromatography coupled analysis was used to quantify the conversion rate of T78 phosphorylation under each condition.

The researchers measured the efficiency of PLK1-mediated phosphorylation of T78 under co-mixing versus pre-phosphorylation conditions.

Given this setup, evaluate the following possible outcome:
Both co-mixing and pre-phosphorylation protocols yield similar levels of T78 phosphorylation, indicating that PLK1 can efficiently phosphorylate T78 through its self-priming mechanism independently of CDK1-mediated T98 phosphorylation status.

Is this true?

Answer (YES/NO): NO